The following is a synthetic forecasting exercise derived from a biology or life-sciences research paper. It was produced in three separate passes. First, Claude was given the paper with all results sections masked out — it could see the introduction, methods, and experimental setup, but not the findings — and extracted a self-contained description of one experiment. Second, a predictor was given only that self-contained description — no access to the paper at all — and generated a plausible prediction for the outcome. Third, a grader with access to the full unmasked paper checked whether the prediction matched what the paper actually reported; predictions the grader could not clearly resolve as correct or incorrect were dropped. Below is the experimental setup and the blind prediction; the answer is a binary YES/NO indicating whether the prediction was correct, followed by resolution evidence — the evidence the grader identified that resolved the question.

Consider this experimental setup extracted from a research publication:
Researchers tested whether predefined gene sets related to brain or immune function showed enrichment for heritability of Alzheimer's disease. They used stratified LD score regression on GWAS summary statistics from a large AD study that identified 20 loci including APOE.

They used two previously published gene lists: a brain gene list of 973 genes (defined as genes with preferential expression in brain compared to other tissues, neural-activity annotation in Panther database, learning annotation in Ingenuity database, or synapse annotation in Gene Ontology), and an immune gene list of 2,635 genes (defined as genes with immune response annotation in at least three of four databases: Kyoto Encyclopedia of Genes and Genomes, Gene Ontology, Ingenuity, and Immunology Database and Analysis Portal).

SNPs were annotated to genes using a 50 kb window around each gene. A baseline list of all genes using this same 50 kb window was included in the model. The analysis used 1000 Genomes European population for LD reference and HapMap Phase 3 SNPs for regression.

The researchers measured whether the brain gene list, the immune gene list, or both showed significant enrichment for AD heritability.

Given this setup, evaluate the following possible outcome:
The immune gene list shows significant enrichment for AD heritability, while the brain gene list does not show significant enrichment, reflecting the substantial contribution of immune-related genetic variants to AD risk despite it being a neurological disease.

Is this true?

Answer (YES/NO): YES